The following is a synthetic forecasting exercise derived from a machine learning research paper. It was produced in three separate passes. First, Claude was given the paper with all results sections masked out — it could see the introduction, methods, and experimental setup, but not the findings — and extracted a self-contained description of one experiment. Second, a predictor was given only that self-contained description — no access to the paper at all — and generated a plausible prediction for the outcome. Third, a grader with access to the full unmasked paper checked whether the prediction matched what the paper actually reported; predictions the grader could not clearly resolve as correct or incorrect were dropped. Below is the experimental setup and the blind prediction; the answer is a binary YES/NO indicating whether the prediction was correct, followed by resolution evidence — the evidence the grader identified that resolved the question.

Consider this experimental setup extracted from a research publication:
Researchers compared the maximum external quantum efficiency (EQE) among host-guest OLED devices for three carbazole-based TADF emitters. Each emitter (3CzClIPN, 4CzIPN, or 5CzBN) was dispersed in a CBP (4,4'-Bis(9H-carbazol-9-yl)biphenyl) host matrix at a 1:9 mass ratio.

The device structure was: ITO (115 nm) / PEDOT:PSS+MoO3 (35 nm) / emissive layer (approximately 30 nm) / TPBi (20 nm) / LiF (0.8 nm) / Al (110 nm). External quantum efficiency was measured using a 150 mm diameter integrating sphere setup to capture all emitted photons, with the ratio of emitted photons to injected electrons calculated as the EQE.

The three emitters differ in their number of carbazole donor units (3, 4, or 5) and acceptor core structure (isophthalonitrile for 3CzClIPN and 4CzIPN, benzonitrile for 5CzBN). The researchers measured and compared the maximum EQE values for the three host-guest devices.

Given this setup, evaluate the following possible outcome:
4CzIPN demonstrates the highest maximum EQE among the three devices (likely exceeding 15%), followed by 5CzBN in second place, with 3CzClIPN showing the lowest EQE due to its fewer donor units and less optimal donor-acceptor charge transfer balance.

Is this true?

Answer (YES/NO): NO